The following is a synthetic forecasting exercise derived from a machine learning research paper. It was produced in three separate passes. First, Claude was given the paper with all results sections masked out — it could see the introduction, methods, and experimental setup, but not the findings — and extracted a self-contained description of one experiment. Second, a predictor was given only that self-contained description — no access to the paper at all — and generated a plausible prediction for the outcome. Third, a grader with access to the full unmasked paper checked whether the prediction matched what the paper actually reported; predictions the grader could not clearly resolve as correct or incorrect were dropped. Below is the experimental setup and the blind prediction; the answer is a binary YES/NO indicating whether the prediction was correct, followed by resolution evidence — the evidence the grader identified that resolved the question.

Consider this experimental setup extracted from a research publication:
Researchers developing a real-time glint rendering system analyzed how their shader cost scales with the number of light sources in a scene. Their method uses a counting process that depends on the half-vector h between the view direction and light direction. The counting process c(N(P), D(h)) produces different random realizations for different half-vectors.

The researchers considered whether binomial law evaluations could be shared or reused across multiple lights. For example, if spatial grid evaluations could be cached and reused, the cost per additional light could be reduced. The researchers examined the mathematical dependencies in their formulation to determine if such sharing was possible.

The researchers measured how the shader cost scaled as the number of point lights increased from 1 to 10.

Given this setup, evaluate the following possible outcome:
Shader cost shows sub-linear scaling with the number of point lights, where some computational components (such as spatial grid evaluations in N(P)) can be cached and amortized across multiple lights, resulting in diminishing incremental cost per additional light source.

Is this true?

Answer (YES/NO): NO